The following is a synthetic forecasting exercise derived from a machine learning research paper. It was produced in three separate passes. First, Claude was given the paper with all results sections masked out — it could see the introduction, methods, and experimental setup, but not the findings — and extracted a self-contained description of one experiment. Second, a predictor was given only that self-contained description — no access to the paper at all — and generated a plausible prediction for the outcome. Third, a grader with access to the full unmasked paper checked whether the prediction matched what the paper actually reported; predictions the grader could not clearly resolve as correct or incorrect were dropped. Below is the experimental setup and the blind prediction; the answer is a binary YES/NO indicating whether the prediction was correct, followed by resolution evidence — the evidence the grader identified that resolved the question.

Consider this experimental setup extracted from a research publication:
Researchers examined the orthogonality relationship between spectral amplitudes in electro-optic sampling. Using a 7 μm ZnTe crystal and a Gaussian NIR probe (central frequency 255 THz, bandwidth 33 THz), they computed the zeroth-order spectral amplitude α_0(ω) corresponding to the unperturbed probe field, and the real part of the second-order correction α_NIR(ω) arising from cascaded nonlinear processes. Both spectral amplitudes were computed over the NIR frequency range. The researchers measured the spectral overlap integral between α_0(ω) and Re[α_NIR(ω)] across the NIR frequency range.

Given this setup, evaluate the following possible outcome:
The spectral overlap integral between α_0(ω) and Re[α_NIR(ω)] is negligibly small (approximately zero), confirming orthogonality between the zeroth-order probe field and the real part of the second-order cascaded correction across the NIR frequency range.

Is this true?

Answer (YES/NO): YES